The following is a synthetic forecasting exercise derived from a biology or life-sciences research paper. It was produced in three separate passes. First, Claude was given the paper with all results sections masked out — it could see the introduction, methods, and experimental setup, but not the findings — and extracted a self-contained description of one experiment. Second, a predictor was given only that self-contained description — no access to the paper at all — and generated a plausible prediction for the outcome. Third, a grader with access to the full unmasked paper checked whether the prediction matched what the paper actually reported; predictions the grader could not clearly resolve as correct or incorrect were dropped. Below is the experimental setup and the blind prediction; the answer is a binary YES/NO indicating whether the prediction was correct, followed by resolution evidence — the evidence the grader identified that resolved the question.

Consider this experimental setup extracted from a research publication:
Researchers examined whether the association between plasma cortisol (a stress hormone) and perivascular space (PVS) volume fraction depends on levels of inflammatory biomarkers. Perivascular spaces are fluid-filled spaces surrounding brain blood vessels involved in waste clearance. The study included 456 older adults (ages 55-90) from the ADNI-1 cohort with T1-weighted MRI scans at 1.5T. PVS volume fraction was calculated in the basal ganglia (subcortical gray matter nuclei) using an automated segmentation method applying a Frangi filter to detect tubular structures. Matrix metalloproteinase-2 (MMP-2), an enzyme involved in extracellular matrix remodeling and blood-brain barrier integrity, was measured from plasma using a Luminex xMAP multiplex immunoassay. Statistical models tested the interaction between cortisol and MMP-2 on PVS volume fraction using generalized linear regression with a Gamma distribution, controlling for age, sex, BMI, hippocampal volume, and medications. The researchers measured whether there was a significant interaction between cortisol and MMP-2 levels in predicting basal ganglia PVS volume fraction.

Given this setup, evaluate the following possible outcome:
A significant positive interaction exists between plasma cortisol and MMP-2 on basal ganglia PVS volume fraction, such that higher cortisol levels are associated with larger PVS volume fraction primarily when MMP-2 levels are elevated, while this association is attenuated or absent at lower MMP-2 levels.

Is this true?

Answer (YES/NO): NO